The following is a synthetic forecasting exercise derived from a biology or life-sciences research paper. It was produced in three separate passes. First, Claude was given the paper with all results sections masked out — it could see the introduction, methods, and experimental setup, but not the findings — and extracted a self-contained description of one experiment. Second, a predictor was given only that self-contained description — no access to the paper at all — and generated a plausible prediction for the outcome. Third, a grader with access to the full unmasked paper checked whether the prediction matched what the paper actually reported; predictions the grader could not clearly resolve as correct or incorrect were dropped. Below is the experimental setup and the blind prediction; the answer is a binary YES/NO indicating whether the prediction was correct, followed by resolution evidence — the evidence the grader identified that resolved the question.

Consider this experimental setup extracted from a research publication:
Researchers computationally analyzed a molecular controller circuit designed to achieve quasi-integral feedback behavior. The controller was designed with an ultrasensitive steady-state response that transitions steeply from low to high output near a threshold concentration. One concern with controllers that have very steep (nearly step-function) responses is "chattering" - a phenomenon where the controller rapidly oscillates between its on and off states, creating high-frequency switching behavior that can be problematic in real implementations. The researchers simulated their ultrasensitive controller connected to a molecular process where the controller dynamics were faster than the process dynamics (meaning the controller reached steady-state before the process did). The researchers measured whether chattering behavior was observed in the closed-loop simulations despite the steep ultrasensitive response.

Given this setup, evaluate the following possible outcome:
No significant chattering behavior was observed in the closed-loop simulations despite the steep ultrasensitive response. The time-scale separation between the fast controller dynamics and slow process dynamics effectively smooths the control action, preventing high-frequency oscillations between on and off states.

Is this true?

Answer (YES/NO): NO